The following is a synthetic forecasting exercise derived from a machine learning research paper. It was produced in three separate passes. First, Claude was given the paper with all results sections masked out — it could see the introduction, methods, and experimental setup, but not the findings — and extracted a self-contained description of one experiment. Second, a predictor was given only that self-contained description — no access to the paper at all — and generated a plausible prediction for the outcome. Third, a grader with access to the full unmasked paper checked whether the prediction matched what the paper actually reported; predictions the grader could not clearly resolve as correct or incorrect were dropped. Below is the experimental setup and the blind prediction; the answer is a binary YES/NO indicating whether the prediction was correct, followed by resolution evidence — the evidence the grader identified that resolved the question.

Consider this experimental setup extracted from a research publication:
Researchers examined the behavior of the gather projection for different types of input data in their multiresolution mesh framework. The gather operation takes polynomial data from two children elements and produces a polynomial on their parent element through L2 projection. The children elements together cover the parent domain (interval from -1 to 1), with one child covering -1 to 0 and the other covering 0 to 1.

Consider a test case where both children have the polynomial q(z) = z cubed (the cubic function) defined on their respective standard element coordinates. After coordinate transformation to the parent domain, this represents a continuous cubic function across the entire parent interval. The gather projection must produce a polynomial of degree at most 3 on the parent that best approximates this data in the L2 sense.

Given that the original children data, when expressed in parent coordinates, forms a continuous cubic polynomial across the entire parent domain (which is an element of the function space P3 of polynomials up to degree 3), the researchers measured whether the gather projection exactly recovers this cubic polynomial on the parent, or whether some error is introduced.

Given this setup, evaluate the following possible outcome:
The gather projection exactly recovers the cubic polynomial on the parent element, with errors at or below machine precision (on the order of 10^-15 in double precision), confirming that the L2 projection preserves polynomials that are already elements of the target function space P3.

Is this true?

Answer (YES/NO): YES